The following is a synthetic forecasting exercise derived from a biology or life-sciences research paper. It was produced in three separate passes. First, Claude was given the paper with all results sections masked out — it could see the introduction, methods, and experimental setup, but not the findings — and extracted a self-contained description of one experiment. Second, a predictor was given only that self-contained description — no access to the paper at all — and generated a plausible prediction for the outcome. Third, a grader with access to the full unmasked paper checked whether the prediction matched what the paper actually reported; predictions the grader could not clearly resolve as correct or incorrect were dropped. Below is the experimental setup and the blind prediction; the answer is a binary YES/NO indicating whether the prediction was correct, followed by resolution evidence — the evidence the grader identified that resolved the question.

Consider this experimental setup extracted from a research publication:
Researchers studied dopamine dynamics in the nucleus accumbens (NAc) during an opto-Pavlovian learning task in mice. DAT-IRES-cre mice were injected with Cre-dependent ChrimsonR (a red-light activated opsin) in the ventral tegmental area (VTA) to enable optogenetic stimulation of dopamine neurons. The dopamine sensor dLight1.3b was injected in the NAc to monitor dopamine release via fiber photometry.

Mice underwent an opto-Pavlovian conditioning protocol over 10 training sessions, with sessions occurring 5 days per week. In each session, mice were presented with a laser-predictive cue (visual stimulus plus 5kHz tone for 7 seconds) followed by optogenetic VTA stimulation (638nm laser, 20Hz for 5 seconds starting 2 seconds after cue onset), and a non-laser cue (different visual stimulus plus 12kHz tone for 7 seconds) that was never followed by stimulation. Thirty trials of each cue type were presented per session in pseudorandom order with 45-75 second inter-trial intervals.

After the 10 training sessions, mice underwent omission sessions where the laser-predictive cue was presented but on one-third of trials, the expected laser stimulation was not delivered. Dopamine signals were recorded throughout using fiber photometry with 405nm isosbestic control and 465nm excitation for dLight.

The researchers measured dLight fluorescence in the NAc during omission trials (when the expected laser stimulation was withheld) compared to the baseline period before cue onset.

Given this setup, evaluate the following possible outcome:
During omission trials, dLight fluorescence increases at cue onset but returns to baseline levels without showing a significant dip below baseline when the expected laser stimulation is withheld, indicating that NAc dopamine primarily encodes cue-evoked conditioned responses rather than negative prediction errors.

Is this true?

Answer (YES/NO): NO